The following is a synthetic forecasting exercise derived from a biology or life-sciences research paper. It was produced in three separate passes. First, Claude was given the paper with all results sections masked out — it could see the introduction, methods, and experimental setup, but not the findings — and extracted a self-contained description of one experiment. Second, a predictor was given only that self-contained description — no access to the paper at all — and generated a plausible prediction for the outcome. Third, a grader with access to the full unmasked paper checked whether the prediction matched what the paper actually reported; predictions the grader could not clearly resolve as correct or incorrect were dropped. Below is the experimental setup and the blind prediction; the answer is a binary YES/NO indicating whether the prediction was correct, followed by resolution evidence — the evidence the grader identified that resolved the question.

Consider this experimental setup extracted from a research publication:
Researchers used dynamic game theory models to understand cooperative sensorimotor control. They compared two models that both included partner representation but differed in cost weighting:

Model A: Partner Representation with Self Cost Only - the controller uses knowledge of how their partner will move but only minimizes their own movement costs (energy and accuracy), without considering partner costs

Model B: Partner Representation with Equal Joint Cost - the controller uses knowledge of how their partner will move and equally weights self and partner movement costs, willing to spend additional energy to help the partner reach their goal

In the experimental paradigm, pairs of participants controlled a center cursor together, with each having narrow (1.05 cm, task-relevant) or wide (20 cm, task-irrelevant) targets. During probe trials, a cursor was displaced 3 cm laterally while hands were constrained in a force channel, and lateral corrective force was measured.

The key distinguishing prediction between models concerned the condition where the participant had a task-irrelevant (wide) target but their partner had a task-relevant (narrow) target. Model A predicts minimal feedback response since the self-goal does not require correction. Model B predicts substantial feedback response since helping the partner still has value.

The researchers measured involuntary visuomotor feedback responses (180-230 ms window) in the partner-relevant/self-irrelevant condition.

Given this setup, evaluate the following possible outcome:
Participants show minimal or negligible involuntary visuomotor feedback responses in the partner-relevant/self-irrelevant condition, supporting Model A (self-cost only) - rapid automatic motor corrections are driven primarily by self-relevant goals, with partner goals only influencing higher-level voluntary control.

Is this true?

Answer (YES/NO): NO